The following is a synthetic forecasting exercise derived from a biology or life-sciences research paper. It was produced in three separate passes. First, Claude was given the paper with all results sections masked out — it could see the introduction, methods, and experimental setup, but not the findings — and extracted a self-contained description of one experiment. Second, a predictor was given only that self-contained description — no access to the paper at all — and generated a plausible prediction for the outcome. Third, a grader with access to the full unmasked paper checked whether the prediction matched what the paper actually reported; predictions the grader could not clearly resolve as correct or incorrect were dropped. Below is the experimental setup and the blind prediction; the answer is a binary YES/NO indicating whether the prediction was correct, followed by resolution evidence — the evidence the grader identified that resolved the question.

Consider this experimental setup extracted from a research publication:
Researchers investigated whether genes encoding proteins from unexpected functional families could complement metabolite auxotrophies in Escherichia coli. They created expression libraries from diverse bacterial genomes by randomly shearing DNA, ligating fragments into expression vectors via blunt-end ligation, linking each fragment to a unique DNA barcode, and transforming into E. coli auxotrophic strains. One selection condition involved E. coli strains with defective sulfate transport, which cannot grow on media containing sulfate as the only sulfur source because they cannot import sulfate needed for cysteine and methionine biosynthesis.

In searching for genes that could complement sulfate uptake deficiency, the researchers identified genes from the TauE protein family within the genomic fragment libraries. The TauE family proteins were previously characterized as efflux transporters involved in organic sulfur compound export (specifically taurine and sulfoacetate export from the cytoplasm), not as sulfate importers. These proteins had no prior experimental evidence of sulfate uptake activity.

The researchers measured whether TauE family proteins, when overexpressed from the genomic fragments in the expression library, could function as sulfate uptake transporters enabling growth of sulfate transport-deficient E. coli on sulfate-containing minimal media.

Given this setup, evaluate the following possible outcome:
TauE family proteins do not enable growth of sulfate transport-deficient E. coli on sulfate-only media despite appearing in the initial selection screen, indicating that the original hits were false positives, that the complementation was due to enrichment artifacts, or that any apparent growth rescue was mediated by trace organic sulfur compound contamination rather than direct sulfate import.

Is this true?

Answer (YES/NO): NO